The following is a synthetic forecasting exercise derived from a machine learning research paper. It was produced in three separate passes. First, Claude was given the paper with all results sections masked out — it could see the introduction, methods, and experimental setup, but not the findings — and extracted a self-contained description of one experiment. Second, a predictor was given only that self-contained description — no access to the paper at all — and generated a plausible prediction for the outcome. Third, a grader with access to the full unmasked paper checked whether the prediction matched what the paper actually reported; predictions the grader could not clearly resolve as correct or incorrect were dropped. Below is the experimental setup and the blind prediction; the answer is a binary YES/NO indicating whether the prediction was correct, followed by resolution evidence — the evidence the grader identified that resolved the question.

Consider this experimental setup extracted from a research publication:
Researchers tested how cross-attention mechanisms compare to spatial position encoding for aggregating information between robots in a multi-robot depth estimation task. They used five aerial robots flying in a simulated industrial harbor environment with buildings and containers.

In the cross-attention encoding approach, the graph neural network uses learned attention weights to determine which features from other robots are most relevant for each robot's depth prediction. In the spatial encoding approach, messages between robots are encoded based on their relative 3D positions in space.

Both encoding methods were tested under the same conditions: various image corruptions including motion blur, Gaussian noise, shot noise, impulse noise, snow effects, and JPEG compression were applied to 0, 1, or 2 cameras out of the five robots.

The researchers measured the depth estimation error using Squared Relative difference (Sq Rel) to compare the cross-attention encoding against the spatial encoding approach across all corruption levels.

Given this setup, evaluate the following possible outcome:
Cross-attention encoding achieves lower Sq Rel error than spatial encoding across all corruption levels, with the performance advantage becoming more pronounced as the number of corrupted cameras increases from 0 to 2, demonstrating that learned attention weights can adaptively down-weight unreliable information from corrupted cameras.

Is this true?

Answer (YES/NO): NO